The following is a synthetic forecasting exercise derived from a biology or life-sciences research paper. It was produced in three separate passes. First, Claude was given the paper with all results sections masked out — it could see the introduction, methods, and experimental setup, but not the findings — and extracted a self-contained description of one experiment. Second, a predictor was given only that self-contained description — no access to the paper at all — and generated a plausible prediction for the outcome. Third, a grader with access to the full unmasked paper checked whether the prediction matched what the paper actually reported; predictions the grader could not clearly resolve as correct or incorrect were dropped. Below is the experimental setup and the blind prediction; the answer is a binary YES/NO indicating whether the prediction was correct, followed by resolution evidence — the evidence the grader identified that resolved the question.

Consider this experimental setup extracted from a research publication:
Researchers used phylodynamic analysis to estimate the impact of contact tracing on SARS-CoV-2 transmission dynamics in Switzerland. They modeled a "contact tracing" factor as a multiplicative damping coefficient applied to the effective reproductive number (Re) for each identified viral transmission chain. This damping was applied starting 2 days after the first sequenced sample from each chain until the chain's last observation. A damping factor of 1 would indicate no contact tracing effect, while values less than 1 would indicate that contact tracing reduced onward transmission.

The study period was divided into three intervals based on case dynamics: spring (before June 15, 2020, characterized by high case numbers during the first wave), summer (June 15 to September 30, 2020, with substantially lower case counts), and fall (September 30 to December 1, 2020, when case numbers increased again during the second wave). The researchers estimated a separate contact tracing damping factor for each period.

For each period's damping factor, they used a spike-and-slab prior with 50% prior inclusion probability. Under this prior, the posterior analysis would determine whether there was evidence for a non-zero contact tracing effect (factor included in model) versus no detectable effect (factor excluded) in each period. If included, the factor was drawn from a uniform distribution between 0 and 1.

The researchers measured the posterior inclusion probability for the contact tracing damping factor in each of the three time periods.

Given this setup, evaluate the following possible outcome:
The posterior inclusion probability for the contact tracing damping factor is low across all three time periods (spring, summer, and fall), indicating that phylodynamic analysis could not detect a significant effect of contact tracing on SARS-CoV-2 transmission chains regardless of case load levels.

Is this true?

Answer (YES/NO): NO